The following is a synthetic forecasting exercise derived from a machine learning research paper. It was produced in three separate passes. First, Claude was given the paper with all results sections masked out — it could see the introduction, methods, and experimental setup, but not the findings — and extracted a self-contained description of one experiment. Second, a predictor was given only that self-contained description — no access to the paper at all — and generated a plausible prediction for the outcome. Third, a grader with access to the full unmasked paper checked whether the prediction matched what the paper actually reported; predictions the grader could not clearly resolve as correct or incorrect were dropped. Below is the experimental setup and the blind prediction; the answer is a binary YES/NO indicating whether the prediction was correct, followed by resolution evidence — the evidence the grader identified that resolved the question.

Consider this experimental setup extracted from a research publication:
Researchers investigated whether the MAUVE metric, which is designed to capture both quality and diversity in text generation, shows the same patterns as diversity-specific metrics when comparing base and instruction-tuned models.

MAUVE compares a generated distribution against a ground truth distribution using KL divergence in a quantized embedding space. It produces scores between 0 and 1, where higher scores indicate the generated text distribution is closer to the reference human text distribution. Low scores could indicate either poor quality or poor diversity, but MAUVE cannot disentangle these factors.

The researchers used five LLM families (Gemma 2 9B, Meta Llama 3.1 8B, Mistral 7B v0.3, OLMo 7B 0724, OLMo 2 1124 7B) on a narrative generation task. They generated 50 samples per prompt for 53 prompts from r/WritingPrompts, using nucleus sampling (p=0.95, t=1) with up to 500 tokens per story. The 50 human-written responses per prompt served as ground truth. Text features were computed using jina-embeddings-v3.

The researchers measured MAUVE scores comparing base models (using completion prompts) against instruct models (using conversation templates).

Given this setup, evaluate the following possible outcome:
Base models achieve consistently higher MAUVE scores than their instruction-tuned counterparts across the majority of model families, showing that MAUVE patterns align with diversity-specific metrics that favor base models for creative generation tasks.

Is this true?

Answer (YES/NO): YES